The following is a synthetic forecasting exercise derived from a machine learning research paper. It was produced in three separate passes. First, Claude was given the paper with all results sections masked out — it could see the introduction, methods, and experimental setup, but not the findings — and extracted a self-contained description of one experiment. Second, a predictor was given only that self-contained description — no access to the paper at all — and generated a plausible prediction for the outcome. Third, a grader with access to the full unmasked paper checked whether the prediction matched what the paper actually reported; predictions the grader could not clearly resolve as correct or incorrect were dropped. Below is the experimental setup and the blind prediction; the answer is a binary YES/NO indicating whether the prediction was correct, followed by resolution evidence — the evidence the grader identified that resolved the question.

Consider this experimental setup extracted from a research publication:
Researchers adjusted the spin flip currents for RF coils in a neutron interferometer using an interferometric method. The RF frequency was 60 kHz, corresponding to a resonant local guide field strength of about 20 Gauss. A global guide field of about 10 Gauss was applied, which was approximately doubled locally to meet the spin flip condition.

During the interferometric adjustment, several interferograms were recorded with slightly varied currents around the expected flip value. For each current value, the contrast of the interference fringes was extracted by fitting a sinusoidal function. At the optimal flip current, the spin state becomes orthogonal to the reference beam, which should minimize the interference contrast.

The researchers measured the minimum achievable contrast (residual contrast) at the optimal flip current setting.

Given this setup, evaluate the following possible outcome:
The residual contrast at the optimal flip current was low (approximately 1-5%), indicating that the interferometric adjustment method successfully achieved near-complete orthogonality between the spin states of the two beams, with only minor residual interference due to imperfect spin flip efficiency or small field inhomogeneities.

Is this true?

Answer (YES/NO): YES